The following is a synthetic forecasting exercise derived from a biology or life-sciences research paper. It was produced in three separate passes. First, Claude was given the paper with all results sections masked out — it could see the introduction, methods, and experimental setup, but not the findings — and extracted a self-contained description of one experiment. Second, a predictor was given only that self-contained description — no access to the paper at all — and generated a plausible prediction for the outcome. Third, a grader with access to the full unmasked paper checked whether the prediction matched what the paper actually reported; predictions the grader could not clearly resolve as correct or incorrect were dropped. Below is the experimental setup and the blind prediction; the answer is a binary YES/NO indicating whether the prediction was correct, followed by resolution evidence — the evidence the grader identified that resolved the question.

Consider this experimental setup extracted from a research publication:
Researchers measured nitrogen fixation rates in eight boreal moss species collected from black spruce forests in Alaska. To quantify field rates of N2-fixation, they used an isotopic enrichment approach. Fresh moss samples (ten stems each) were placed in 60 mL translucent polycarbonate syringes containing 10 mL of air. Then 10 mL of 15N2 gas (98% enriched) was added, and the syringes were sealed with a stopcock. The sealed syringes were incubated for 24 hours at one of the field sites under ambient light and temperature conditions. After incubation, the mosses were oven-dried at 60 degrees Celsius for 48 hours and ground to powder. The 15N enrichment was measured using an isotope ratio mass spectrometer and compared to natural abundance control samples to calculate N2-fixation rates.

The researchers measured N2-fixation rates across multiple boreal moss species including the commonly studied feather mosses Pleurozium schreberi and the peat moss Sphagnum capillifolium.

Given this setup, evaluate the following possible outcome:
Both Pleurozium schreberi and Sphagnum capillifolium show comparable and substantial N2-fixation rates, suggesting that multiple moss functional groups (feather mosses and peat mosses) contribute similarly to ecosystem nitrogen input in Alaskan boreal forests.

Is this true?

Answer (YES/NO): NO